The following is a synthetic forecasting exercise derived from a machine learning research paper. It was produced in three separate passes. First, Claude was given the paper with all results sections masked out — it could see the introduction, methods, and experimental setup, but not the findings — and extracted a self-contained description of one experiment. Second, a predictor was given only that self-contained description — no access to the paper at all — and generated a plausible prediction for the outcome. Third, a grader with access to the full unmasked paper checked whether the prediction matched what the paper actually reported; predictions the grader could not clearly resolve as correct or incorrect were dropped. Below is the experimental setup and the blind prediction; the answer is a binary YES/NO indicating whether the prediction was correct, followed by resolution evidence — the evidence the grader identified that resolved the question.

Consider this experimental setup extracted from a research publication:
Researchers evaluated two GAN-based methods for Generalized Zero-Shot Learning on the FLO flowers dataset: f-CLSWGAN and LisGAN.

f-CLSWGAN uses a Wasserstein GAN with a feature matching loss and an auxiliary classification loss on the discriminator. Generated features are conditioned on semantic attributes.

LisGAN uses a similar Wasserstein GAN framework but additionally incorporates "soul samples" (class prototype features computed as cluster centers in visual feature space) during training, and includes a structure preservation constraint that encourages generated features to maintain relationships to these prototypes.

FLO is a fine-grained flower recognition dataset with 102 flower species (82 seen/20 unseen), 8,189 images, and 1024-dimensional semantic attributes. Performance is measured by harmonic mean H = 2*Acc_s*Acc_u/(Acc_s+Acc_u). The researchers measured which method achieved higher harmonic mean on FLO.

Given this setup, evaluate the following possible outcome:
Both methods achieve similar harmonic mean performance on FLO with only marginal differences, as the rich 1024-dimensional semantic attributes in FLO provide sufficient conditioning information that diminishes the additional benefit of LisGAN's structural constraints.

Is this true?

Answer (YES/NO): NO